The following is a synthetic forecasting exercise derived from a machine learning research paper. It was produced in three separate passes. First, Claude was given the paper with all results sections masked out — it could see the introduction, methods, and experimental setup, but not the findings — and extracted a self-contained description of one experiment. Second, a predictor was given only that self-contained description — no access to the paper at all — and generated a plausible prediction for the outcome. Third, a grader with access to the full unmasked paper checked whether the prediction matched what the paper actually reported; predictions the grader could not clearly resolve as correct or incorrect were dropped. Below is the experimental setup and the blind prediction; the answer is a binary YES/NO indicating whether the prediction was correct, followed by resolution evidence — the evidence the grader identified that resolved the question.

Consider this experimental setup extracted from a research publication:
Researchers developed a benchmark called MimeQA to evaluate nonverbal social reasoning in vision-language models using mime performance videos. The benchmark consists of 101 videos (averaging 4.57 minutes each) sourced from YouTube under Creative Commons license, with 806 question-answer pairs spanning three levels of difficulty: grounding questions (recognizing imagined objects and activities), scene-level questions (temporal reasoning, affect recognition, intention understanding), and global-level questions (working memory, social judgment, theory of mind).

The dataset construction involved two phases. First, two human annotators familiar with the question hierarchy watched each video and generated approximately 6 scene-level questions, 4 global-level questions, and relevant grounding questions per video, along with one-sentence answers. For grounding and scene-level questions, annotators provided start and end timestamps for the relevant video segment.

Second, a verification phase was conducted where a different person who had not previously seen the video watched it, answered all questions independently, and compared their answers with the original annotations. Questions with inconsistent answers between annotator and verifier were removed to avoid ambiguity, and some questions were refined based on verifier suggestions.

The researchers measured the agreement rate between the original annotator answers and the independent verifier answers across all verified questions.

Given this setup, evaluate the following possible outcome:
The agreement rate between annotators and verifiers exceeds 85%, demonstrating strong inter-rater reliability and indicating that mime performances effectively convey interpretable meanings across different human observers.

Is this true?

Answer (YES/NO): YES